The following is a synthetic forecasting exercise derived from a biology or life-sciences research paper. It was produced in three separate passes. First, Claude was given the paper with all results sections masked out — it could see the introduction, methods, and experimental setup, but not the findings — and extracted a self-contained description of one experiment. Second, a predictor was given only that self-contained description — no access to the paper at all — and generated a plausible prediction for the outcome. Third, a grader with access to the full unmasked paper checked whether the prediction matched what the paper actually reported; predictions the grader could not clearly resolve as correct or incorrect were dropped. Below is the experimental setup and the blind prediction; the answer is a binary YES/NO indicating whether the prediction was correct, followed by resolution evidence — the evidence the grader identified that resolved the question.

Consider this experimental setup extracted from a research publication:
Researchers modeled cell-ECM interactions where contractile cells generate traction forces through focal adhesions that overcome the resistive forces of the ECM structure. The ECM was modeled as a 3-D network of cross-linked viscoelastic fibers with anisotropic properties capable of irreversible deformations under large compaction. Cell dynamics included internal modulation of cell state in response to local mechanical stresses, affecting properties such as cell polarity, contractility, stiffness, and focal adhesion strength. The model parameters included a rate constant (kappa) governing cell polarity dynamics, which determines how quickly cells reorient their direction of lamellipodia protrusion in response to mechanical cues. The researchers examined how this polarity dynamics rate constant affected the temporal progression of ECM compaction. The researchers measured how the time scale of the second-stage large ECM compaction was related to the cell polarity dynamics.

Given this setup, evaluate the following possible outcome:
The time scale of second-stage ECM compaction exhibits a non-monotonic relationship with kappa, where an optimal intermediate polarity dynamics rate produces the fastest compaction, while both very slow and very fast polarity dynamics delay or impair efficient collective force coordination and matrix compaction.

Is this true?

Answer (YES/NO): NO